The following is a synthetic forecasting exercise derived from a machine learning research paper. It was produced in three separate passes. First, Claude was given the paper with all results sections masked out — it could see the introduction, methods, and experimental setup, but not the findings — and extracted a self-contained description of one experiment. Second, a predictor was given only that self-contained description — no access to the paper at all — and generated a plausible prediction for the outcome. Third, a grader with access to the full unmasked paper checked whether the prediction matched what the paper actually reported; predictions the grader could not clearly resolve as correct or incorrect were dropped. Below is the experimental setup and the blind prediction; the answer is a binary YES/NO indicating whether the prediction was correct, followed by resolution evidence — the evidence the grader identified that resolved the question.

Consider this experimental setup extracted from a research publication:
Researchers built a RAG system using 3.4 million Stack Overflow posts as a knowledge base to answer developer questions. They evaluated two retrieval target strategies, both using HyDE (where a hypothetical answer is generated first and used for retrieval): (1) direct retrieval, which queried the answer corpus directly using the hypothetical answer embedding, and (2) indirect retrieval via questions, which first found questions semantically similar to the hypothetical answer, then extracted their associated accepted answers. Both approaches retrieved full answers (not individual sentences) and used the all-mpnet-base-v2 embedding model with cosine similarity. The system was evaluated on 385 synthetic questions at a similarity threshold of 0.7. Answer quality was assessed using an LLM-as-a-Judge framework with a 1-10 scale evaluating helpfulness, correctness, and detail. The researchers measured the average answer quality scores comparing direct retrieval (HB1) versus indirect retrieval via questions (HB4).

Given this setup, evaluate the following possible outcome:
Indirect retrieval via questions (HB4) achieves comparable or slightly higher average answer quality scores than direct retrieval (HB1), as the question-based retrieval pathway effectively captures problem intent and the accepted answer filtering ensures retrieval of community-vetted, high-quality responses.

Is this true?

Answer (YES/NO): NO